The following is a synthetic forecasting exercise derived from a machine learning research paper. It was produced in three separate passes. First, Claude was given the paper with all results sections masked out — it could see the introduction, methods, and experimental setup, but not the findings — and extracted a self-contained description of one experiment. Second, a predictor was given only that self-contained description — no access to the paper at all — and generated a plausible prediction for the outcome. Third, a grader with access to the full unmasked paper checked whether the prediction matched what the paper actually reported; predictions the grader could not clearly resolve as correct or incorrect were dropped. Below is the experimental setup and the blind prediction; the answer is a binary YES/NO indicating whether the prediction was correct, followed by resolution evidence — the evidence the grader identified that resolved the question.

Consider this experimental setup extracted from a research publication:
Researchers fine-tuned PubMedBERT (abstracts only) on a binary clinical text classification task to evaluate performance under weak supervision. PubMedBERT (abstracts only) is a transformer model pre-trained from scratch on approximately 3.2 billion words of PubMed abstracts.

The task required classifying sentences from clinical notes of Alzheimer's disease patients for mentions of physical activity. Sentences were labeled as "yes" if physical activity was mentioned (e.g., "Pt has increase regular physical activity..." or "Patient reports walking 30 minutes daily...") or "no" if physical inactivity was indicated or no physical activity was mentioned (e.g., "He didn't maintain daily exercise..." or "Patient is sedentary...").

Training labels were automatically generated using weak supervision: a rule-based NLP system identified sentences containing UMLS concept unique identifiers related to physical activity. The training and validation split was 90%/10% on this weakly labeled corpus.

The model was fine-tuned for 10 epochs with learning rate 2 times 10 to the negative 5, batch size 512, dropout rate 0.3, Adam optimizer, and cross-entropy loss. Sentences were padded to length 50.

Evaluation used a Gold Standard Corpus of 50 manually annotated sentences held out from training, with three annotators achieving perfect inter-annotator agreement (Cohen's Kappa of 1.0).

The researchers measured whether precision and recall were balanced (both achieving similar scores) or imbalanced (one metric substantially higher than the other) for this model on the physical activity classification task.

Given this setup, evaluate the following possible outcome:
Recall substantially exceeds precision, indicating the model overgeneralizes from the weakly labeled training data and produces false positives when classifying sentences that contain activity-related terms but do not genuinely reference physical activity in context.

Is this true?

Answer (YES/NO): NO